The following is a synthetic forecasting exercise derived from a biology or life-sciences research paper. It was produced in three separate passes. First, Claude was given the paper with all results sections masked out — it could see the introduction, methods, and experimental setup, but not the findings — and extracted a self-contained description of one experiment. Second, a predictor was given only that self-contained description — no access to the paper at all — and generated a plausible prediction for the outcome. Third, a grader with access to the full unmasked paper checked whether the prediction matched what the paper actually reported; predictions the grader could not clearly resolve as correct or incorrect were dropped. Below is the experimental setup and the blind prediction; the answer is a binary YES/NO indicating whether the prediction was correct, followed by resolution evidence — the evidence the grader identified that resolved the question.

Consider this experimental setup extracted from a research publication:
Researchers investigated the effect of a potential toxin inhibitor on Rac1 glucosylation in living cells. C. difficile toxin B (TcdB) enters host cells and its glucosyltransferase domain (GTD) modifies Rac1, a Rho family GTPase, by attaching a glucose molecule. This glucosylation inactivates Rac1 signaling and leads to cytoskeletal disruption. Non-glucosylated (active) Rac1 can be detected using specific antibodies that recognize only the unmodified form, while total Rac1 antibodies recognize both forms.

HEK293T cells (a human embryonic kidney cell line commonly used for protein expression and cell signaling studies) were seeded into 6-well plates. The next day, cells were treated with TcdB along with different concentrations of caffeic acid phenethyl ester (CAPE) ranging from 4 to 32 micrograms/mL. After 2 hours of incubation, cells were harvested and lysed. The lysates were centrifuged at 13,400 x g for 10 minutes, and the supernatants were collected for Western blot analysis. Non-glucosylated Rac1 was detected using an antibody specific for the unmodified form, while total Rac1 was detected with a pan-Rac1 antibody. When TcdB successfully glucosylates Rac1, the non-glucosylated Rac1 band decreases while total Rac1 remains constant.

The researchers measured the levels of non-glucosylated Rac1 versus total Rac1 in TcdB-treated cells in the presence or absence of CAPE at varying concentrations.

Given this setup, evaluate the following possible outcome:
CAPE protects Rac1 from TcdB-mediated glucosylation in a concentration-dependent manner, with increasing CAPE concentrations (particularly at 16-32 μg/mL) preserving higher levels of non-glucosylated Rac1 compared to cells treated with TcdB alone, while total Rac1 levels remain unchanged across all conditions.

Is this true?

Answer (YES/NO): YES